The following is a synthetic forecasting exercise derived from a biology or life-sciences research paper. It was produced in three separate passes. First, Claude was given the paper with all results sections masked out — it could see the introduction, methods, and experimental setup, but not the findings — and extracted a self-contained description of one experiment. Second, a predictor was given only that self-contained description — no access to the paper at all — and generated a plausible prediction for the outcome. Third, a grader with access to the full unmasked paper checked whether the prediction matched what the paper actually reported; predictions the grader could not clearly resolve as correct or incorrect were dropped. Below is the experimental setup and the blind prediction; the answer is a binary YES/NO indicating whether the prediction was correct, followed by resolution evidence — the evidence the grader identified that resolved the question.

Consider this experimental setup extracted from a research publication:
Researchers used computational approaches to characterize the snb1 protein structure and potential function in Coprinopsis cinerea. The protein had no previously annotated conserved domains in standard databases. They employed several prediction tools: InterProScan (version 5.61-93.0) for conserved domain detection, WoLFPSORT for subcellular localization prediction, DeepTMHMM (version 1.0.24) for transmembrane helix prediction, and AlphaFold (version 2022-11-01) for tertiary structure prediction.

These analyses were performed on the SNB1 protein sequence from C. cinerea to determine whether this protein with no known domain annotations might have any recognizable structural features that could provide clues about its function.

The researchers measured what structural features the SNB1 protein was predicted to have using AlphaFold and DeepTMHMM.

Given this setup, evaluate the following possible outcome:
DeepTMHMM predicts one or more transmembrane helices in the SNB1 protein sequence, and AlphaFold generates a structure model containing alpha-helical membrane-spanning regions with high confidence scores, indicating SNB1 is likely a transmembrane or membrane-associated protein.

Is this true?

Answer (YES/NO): YES